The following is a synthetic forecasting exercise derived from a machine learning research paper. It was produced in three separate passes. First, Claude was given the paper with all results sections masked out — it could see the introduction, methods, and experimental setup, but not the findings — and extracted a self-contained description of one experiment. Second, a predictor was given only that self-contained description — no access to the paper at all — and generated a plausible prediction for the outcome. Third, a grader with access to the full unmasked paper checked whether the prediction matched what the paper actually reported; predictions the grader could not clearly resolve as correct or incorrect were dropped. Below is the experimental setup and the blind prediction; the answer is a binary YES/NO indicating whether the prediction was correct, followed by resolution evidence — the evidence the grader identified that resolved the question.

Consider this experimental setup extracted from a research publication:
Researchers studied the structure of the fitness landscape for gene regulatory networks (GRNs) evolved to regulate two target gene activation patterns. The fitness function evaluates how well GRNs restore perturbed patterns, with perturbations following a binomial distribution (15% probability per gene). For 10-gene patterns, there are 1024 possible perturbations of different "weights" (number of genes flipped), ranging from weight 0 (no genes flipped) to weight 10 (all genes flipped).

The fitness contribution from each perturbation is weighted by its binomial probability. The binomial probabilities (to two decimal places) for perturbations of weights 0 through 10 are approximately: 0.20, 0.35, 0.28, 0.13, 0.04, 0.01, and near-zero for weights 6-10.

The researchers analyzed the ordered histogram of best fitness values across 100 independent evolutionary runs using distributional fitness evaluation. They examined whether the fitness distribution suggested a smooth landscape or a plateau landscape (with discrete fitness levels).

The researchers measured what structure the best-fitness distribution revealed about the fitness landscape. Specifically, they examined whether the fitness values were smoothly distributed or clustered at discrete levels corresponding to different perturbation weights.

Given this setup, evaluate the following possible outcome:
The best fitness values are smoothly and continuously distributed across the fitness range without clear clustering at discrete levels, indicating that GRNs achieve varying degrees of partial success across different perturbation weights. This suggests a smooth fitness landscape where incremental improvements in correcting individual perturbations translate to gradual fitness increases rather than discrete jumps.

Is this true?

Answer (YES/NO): NO